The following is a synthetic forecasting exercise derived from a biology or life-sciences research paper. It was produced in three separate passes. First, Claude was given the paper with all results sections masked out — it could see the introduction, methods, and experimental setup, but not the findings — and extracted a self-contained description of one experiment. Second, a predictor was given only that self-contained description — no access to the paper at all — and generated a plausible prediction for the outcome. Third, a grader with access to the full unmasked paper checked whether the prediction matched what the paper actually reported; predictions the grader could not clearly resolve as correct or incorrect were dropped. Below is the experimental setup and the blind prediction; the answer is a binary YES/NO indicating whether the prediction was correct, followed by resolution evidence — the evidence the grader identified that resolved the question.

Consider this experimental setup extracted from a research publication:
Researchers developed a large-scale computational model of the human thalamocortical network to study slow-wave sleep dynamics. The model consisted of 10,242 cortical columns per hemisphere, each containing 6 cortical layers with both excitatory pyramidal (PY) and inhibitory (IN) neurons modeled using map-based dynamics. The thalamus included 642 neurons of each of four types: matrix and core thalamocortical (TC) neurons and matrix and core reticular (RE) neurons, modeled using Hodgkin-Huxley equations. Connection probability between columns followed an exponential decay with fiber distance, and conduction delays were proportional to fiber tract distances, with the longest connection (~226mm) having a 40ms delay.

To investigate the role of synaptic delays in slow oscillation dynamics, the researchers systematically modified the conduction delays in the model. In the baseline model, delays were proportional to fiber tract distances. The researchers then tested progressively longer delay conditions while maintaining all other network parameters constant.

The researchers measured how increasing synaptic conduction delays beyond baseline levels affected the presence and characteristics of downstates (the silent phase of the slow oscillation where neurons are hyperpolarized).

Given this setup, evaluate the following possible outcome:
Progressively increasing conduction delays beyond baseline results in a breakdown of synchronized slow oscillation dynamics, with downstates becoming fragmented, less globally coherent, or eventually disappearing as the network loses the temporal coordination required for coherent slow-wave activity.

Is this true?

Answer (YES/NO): NO